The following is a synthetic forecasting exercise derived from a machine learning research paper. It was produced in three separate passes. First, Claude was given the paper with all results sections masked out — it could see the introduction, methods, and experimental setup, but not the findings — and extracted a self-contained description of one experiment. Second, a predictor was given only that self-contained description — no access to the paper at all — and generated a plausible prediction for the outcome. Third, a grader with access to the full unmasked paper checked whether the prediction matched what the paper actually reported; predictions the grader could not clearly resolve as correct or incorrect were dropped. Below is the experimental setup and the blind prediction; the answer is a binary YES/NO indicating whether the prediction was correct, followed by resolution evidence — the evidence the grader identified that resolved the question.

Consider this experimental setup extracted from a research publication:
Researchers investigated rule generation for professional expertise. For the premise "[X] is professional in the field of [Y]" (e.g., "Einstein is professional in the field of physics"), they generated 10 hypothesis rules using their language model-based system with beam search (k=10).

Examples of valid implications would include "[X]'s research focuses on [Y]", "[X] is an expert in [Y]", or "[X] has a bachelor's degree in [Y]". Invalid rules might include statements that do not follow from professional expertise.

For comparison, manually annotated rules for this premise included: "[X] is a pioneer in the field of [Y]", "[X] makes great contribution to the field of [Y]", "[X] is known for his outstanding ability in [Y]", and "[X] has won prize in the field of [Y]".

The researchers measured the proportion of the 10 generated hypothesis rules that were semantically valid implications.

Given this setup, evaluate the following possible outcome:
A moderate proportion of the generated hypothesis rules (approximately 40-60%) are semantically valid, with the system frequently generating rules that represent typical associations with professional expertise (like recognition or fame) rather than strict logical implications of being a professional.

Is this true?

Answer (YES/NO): NO